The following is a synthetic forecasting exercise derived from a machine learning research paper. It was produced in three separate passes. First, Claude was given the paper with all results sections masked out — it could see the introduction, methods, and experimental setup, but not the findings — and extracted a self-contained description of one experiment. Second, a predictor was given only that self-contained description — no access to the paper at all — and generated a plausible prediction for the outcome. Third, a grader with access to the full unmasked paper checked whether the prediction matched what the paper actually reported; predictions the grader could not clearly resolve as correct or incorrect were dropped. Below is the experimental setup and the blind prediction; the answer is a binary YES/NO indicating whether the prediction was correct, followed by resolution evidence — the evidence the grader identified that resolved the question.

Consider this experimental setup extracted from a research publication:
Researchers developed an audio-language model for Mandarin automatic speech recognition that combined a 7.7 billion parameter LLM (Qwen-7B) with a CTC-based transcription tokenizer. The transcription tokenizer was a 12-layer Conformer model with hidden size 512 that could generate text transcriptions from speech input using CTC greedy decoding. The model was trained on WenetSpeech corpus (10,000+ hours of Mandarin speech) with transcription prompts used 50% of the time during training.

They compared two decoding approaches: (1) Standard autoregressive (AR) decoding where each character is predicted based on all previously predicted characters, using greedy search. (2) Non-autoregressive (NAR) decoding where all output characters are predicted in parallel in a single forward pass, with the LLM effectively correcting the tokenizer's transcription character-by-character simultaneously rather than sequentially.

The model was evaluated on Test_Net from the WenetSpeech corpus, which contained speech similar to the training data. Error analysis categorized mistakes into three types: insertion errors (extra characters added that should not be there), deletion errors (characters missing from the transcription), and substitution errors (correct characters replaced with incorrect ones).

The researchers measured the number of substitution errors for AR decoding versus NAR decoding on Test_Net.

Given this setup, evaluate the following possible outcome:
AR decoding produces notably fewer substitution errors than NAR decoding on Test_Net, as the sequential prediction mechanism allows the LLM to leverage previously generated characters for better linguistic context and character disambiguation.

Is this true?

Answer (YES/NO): YES